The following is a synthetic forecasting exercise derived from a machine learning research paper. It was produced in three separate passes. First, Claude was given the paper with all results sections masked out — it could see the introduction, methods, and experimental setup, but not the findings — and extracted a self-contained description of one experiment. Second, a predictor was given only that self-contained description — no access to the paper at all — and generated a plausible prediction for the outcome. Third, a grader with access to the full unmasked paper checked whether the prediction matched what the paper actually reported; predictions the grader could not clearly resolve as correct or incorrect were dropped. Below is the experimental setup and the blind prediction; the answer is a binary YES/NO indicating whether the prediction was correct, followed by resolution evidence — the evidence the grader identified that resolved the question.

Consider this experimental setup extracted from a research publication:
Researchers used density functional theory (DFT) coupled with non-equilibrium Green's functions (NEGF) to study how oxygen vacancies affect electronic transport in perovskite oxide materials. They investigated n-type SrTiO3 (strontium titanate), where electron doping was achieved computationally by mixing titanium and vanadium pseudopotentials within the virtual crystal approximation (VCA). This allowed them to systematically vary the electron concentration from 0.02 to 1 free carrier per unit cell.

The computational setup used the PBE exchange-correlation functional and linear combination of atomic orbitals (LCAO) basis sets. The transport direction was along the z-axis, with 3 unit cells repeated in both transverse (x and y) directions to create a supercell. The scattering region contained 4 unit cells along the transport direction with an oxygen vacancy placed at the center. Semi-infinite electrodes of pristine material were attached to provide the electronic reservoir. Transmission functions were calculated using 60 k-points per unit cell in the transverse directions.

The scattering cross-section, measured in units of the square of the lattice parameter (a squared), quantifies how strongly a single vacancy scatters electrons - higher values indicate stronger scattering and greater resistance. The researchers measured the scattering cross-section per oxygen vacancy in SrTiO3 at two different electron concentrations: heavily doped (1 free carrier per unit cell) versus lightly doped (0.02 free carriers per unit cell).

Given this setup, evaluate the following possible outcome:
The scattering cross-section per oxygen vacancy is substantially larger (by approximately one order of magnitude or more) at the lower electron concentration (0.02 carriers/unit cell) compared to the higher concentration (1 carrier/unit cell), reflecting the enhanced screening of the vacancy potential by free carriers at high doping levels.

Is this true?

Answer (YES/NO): NO